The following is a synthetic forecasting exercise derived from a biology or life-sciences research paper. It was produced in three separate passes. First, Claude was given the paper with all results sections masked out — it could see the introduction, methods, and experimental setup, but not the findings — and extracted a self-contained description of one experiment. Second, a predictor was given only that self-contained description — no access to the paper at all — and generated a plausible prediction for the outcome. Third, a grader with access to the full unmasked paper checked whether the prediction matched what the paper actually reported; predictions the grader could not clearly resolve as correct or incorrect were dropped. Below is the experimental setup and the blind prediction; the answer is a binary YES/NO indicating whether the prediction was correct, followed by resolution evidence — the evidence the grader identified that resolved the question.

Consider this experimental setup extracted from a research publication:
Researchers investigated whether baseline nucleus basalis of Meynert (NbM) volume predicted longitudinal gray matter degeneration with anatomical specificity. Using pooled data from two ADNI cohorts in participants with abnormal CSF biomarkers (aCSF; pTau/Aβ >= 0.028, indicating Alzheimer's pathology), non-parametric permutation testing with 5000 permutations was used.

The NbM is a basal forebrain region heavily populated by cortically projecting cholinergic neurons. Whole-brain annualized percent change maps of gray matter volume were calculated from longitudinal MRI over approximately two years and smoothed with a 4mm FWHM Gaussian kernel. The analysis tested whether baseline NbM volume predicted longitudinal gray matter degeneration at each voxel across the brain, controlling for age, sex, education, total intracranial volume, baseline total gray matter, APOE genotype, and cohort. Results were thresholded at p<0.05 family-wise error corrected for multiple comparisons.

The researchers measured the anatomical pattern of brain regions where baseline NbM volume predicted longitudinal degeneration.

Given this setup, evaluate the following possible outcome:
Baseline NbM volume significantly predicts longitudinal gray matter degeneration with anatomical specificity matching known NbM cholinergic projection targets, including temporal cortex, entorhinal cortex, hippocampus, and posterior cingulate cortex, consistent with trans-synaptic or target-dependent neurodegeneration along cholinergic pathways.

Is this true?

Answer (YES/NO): NO